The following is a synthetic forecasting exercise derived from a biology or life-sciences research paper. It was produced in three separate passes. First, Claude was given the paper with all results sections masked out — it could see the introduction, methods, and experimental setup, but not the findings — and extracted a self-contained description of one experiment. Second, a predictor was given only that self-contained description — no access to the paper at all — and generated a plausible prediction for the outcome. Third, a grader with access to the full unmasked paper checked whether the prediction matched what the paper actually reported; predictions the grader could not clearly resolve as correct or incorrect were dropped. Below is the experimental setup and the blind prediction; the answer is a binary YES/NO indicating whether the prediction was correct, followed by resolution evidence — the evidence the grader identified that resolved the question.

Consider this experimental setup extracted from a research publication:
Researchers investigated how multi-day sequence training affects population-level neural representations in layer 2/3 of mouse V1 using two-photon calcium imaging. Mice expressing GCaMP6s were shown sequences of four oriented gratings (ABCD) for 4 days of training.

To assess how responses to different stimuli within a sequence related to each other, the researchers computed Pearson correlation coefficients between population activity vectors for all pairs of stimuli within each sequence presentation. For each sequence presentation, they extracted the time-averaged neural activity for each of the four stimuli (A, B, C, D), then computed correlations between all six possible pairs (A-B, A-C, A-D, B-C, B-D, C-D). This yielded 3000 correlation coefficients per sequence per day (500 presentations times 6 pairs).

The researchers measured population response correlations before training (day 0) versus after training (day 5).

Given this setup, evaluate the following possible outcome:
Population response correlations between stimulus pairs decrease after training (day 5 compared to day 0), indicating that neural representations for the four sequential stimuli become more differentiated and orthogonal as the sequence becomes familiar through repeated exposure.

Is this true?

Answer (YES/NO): YES